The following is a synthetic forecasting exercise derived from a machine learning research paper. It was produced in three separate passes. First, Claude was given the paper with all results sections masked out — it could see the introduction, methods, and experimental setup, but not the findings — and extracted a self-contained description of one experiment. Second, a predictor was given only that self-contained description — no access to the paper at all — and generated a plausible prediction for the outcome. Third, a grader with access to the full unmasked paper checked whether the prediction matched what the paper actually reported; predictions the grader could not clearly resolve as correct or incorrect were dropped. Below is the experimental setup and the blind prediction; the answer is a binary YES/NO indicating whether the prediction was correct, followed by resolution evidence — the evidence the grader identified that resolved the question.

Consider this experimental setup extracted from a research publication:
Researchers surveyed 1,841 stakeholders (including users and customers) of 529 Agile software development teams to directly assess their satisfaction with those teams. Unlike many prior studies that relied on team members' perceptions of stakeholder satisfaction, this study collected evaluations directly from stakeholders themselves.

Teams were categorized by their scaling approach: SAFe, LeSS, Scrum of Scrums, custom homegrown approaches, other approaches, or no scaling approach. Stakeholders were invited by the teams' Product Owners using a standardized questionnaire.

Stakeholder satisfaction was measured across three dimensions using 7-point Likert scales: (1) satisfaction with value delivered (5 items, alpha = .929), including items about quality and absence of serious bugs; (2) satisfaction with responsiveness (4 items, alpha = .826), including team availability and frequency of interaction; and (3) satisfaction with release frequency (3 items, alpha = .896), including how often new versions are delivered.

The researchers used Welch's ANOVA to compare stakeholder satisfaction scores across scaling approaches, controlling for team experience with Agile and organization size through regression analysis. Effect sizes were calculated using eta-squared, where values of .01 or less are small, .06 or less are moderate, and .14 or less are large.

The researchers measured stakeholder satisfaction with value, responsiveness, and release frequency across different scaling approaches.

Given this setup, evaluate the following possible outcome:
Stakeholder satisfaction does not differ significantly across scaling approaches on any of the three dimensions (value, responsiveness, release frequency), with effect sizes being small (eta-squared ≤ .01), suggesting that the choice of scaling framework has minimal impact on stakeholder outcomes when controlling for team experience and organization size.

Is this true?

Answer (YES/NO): NO